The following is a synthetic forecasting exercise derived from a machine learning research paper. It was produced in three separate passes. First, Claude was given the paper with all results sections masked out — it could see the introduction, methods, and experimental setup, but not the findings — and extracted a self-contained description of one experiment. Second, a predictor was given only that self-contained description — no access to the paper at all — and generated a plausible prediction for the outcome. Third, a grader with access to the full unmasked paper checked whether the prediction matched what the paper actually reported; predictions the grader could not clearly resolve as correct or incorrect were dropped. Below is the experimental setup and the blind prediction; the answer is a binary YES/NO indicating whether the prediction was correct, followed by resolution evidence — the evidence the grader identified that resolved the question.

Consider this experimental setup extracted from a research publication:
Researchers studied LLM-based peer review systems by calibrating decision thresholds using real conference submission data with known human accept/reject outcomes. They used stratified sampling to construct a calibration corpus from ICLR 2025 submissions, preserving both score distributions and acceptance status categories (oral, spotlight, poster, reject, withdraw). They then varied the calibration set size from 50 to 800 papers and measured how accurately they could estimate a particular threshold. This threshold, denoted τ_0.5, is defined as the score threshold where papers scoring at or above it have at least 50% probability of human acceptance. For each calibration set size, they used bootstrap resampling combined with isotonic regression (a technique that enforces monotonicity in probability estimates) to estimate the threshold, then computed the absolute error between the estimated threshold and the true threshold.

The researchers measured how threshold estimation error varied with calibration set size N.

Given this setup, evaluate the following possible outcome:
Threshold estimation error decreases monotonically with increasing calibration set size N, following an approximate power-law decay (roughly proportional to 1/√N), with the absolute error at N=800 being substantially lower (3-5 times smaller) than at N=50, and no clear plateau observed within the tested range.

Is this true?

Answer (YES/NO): YES